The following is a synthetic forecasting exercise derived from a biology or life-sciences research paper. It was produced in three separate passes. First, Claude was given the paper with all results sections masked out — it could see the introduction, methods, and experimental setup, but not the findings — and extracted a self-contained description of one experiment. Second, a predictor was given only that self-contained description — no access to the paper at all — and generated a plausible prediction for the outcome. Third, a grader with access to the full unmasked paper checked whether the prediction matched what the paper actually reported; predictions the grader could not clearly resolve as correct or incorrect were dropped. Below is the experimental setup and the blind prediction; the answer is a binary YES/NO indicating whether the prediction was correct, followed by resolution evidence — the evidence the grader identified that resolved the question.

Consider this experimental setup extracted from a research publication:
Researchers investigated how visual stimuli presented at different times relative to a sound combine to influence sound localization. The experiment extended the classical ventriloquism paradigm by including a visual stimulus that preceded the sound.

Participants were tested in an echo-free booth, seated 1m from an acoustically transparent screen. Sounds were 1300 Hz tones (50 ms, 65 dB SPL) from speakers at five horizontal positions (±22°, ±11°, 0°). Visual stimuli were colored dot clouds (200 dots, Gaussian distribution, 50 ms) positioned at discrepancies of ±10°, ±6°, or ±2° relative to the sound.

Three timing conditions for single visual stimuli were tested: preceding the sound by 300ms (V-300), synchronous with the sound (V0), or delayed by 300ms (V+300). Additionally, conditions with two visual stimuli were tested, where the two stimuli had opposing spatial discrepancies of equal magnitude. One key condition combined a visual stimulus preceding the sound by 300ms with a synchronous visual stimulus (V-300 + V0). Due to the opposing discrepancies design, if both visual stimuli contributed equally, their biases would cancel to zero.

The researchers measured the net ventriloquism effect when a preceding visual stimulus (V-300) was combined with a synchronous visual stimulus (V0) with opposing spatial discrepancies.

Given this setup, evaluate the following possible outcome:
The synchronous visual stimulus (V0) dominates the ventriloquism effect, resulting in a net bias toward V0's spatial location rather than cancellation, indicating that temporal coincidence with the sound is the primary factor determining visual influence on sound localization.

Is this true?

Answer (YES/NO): NO